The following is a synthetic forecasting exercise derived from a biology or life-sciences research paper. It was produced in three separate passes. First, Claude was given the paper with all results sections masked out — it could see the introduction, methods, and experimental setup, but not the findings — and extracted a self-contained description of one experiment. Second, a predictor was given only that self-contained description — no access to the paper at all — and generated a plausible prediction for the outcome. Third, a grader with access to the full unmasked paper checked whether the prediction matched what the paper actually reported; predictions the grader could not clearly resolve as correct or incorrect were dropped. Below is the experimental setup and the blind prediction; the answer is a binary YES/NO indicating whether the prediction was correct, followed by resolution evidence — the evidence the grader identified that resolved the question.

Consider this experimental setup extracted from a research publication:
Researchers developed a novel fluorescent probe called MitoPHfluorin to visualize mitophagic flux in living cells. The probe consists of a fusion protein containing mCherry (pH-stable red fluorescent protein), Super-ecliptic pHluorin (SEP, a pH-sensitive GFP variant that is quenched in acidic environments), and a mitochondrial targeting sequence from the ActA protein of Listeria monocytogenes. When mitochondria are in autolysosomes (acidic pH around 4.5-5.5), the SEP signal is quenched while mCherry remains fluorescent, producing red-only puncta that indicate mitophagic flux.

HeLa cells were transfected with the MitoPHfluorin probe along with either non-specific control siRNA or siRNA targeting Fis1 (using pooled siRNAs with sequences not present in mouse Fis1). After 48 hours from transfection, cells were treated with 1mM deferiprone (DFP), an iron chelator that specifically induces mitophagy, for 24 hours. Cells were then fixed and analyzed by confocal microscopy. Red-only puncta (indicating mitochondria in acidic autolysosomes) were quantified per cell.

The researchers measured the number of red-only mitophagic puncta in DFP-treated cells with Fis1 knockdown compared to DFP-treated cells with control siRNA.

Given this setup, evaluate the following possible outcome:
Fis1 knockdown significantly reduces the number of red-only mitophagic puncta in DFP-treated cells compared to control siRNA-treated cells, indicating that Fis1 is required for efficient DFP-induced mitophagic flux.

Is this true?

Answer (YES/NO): YES